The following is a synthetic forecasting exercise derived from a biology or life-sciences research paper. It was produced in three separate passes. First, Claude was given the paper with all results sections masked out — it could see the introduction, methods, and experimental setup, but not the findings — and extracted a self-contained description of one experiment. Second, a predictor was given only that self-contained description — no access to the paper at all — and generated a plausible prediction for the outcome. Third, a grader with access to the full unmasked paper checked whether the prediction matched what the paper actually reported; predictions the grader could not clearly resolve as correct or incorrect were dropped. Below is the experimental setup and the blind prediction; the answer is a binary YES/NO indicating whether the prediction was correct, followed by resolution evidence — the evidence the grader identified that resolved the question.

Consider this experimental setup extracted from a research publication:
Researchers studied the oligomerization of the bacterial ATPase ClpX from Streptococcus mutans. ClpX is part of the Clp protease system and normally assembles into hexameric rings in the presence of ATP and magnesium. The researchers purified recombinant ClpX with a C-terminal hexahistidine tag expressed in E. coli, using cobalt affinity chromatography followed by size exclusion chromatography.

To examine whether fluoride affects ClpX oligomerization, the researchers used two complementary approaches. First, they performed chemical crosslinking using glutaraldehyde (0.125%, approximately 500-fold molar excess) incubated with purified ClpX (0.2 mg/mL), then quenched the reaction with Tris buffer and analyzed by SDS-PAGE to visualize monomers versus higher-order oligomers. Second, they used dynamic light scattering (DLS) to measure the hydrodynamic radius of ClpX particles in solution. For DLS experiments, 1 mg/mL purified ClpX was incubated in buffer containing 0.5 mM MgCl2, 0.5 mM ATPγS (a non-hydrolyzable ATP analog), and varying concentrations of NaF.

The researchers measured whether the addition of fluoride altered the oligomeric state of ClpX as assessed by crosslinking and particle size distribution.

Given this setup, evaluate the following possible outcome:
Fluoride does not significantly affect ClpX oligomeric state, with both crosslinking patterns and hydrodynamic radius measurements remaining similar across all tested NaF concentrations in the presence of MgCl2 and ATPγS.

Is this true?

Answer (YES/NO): NO